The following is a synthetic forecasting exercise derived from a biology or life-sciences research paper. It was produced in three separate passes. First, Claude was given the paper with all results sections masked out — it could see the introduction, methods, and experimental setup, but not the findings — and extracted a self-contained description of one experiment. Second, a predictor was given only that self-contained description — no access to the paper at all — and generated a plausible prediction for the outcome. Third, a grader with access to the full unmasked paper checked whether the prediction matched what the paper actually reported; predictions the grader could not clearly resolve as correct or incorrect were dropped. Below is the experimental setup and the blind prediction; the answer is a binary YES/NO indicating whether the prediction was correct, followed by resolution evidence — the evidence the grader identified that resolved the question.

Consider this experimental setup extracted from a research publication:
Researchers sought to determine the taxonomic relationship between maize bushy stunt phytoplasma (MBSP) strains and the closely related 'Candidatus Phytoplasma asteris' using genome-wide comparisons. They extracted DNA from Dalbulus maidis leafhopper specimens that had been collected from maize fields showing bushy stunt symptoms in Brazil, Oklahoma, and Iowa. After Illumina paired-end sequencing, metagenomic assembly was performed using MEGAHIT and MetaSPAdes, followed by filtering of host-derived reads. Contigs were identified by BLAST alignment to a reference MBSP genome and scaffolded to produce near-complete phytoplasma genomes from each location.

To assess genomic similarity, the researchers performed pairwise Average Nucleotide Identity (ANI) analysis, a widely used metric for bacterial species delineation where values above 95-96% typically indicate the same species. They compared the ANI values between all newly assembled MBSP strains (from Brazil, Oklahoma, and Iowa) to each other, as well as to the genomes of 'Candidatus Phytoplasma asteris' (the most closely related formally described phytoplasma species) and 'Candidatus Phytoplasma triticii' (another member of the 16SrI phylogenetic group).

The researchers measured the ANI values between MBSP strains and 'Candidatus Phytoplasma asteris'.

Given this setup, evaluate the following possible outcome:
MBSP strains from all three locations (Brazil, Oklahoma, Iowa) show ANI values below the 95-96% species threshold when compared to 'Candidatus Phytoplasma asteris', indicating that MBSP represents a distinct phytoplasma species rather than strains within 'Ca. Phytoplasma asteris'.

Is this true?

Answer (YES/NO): NO